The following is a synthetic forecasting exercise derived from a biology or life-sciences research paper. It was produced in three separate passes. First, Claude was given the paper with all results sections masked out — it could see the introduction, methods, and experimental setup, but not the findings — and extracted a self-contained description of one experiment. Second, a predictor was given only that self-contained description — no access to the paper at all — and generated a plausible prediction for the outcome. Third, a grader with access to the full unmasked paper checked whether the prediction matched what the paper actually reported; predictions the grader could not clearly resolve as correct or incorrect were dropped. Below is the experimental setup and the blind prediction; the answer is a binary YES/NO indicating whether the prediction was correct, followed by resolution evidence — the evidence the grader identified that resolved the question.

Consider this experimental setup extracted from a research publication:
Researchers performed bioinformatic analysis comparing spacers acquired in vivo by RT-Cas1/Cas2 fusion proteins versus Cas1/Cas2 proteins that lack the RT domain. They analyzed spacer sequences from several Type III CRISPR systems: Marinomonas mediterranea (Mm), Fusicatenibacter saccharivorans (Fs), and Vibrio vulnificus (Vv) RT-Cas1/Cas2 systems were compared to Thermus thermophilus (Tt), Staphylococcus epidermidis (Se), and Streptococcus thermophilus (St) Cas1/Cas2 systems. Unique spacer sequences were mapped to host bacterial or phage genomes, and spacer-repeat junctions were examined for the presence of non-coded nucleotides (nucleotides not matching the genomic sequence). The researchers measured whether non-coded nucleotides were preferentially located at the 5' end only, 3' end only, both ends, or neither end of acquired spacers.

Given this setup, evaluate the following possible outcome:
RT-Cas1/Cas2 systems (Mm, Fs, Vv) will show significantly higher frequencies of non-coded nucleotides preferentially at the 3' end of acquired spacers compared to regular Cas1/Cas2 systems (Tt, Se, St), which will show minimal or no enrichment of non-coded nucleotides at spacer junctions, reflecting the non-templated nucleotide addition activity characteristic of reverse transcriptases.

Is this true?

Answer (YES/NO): YES